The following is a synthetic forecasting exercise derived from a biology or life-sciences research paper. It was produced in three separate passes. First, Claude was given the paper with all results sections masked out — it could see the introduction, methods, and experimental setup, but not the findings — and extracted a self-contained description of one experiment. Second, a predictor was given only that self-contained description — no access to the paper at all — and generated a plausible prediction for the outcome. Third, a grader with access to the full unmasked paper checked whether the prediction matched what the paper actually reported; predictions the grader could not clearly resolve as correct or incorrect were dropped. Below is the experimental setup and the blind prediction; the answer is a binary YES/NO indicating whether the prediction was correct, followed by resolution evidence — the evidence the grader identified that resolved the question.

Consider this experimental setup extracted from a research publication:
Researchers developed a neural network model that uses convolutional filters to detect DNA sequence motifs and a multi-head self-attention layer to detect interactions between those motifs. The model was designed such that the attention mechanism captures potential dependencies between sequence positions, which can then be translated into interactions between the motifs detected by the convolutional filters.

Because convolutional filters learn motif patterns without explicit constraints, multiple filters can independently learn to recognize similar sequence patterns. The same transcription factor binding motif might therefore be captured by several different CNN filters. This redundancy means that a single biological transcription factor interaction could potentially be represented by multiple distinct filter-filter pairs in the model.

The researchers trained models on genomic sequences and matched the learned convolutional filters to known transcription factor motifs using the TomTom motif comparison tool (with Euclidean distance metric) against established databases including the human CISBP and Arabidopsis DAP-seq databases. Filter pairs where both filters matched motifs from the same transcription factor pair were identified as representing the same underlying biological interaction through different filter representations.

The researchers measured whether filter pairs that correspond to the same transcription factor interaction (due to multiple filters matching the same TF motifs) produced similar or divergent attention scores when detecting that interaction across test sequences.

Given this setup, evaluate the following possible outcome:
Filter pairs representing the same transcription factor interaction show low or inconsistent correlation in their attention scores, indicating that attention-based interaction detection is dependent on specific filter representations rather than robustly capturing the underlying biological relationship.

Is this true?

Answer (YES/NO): NO